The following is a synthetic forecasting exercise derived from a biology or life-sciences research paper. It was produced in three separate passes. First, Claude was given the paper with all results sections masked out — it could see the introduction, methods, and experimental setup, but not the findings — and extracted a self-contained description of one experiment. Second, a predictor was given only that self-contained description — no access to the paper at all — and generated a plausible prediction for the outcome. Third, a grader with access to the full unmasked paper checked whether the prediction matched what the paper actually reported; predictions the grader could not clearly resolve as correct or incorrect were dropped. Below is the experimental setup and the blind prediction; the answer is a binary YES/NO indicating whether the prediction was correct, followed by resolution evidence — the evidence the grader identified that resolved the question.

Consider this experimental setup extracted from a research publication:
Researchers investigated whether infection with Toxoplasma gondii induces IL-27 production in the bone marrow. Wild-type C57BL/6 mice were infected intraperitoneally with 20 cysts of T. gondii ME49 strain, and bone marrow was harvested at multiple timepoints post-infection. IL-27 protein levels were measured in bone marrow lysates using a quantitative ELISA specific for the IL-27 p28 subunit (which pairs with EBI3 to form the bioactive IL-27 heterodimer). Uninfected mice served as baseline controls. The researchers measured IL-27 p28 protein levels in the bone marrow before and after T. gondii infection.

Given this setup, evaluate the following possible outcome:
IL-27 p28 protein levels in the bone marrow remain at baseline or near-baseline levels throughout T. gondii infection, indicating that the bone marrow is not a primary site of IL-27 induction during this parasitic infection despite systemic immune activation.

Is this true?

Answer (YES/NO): NO